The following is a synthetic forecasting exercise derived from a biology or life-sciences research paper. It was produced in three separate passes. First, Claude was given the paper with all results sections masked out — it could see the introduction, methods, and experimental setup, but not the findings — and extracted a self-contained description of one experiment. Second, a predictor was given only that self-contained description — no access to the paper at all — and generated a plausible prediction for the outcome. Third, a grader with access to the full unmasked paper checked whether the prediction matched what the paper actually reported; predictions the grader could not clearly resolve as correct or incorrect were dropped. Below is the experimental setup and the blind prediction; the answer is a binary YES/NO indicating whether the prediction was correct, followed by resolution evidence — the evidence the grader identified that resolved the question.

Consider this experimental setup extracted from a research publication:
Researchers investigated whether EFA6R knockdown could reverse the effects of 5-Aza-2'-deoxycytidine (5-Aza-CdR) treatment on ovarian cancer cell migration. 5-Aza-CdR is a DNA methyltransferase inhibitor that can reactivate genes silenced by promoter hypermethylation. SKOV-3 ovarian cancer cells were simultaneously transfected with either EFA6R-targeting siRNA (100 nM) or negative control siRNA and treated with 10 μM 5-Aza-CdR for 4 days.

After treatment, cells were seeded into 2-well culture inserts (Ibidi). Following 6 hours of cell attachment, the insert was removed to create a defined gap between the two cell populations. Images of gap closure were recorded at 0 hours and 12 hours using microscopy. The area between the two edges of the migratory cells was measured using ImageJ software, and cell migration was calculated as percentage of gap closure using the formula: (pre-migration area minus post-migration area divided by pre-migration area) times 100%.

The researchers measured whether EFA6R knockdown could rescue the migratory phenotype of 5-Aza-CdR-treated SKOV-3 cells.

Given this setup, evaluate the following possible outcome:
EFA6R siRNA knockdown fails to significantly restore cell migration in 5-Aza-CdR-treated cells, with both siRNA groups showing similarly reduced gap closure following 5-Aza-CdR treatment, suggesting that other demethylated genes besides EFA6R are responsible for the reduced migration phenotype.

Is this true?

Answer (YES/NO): NO